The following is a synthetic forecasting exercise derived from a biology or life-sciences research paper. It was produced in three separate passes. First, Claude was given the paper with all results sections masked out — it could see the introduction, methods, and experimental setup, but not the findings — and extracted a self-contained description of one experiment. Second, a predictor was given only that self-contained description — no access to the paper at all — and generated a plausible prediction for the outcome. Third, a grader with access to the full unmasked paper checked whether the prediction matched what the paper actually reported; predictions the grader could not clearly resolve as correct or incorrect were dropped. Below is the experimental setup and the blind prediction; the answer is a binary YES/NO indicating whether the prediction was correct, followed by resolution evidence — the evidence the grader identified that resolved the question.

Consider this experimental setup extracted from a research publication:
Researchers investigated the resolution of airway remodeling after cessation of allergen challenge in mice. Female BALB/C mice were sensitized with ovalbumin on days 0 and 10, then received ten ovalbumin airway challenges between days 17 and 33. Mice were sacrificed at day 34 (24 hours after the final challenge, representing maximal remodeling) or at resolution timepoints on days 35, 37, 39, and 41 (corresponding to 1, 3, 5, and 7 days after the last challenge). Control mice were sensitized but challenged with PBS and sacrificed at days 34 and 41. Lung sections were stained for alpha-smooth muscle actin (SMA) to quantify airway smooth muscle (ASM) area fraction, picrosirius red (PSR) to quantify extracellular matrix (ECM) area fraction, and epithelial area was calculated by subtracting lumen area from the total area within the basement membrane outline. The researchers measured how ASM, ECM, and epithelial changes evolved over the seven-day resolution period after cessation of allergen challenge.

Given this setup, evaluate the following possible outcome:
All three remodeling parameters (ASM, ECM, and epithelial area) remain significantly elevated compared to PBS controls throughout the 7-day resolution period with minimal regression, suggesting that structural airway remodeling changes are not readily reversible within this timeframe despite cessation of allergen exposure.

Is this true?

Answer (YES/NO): NO